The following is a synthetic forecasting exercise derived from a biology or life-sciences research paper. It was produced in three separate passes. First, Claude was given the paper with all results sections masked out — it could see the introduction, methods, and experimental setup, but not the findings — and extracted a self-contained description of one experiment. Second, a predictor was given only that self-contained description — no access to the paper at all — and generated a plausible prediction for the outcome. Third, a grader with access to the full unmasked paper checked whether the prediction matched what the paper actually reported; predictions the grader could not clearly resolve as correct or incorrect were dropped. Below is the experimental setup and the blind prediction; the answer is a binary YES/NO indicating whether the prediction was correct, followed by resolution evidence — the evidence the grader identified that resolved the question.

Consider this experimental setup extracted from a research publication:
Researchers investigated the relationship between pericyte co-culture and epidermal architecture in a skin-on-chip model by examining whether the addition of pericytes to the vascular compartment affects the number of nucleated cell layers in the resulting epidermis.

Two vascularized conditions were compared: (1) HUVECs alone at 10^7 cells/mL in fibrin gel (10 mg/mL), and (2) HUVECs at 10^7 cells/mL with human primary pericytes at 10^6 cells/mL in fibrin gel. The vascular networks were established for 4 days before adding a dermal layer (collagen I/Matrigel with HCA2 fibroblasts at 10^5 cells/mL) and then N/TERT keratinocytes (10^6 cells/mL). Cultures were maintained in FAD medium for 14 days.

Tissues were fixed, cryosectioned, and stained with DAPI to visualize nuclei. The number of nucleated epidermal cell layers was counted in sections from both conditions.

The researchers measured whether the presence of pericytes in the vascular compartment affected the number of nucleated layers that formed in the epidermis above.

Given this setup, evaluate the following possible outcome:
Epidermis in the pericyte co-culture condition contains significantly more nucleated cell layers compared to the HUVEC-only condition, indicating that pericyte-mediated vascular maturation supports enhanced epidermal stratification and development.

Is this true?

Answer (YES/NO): NO